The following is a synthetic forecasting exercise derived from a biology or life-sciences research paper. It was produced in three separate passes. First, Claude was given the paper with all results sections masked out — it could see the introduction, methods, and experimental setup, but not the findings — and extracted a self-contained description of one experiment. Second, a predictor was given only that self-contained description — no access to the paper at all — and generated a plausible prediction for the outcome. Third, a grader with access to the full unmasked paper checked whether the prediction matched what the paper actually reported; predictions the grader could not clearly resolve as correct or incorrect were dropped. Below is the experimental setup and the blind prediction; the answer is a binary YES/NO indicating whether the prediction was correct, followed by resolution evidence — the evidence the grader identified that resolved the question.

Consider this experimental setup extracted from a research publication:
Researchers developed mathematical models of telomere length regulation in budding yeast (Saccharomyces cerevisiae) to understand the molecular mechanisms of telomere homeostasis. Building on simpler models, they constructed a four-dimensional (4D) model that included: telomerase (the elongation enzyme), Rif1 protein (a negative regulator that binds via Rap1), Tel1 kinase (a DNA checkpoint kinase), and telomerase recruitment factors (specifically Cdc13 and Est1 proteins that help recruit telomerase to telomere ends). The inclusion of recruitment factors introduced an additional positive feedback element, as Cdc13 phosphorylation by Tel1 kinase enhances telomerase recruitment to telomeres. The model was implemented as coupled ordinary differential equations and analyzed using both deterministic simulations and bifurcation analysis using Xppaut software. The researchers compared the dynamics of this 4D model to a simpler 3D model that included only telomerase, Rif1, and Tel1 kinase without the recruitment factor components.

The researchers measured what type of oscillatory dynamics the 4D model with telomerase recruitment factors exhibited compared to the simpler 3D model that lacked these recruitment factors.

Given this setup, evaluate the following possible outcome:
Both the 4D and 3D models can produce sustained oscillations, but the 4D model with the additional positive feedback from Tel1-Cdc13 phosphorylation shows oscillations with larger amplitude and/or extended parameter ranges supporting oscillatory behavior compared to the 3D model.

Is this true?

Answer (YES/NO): NO